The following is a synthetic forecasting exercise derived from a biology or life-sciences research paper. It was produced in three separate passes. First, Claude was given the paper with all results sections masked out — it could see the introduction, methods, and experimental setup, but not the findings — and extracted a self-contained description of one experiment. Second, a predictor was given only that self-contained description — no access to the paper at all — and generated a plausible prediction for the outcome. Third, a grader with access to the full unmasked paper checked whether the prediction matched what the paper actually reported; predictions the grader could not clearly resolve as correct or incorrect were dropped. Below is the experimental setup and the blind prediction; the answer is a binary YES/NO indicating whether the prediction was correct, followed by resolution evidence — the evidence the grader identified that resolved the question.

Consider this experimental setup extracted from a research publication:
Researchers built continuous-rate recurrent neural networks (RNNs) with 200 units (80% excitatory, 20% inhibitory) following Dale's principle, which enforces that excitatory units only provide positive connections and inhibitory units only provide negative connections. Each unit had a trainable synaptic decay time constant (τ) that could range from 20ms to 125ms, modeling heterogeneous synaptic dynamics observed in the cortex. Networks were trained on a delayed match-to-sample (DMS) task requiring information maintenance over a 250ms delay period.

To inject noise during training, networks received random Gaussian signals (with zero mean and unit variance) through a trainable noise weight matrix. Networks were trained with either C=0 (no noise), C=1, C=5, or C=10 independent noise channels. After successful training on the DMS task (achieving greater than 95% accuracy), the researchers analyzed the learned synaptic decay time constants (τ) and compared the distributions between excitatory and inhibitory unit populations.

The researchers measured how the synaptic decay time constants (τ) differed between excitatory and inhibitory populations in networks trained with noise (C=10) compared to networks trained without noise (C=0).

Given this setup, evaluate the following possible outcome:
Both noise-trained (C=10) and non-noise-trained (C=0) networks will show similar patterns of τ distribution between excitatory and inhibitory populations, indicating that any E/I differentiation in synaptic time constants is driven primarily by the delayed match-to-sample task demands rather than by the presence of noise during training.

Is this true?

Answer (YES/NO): NO